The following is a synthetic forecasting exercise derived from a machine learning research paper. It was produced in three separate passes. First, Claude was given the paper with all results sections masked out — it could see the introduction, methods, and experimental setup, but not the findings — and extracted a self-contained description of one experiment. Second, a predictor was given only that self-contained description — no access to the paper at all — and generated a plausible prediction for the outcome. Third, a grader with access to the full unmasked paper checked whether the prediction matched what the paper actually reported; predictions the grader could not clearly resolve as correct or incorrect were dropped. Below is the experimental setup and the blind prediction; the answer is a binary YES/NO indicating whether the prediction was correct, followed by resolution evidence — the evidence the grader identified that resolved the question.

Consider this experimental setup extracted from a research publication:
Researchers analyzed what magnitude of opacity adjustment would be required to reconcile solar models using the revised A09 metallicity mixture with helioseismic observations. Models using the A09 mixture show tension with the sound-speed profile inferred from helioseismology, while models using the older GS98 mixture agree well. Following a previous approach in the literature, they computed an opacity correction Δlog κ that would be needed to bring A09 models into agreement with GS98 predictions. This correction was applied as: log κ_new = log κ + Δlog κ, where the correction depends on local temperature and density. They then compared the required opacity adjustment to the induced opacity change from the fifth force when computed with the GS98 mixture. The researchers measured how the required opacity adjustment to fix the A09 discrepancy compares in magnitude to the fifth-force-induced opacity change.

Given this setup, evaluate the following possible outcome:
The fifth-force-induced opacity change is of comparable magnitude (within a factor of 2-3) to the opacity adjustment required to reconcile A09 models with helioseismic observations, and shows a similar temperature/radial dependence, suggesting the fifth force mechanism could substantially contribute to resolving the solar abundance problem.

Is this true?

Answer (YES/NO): NO